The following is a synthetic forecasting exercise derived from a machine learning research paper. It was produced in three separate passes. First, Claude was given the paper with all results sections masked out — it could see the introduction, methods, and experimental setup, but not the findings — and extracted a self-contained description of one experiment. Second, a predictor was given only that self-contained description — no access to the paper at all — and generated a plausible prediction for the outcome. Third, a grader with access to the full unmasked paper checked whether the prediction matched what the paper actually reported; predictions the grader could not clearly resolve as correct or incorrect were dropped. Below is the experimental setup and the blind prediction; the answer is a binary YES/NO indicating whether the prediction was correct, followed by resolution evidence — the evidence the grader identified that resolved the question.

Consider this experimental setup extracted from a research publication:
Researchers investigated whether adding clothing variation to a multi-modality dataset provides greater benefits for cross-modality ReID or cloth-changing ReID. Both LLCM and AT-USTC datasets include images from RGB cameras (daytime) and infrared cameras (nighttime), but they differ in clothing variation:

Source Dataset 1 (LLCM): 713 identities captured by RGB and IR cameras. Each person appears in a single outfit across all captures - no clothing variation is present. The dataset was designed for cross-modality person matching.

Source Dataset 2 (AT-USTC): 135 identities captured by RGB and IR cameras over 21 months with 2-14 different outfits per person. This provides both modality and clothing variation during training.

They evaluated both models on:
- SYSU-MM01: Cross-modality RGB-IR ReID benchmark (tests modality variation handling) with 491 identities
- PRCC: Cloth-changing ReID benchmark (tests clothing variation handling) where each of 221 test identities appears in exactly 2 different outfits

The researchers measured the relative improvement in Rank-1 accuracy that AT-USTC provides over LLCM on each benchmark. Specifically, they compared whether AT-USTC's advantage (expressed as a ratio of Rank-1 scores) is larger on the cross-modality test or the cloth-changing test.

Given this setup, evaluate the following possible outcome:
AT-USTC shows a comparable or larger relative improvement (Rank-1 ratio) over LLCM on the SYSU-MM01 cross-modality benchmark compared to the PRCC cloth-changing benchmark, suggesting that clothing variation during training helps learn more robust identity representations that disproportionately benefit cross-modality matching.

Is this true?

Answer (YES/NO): YES